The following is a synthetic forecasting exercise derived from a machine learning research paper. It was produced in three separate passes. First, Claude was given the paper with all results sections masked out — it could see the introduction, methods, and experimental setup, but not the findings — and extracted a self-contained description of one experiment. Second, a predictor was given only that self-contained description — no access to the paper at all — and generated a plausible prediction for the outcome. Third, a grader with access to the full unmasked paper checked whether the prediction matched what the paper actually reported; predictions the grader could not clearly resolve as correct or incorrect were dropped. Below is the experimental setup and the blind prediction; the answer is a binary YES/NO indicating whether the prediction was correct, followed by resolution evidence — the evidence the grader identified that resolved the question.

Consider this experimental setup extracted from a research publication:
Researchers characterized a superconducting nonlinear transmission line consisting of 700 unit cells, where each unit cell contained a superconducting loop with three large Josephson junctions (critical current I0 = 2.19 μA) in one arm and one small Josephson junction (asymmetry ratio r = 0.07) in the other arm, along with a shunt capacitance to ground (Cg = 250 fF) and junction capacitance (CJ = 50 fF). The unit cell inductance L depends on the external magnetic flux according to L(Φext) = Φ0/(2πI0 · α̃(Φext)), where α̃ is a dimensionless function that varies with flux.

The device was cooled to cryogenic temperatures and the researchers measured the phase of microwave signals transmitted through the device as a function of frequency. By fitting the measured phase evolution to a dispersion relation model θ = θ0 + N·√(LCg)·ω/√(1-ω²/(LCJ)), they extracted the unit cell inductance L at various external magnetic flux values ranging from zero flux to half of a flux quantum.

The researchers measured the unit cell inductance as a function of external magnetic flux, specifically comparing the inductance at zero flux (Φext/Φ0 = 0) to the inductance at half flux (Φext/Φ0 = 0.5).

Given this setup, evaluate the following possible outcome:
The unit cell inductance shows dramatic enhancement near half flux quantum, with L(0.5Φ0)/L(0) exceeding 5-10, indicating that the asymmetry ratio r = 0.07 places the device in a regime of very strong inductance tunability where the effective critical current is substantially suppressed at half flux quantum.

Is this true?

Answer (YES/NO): NO